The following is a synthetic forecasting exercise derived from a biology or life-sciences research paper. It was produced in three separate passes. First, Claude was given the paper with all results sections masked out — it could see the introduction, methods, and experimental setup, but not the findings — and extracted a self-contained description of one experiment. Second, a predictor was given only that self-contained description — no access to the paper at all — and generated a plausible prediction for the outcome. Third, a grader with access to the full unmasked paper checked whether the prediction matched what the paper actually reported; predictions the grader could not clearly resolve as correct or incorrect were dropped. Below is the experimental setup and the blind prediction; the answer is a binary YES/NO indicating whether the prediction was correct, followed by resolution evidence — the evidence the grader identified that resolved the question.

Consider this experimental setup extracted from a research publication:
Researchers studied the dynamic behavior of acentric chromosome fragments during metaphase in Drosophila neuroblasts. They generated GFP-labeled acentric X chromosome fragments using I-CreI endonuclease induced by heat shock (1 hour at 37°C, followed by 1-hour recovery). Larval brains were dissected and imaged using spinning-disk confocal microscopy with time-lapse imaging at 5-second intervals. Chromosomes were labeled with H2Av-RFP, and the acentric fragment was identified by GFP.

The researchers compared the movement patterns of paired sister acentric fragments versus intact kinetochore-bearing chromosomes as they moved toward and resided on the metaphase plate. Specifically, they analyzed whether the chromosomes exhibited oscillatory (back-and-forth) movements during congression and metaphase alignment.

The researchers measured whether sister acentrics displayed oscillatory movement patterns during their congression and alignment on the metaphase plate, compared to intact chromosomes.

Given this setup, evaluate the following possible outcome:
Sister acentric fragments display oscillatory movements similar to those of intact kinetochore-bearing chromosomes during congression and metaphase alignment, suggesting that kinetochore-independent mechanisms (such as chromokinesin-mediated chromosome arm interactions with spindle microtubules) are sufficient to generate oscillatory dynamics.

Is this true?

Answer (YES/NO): NO